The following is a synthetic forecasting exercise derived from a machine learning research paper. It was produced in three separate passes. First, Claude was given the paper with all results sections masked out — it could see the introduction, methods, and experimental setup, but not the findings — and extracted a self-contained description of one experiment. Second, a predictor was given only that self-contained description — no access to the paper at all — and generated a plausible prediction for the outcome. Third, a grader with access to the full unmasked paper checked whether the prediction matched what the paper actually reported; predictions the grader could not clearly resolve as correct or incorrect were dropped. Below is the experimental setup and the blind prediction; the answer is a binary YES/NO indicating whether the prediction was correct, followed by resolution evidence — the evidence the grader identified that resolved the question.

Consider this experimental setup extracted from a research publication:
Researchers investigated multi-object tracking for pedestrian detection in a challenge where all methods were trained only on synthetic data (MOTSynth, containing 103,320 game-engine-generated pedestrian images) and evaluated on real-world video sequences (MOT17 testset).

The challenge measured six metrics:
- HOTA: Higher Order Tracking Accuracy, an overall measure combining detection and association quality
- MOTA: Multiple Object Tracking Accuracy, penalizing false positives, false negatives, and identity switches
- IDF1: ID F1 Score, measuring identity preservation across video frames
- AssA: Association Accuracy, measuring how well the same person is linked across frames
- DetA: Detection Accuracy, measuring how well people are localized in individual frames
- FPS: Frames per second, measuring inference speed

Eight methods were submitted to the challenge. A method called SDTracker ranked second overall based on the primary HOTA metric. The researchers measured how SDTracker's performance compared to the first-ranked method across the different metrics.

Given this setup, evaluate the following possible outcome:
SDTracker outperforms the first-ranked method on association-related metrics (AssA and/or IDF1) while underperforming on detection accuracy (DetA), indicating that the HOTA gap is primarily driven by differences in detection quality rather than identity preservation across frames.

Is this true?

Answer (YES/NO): YES